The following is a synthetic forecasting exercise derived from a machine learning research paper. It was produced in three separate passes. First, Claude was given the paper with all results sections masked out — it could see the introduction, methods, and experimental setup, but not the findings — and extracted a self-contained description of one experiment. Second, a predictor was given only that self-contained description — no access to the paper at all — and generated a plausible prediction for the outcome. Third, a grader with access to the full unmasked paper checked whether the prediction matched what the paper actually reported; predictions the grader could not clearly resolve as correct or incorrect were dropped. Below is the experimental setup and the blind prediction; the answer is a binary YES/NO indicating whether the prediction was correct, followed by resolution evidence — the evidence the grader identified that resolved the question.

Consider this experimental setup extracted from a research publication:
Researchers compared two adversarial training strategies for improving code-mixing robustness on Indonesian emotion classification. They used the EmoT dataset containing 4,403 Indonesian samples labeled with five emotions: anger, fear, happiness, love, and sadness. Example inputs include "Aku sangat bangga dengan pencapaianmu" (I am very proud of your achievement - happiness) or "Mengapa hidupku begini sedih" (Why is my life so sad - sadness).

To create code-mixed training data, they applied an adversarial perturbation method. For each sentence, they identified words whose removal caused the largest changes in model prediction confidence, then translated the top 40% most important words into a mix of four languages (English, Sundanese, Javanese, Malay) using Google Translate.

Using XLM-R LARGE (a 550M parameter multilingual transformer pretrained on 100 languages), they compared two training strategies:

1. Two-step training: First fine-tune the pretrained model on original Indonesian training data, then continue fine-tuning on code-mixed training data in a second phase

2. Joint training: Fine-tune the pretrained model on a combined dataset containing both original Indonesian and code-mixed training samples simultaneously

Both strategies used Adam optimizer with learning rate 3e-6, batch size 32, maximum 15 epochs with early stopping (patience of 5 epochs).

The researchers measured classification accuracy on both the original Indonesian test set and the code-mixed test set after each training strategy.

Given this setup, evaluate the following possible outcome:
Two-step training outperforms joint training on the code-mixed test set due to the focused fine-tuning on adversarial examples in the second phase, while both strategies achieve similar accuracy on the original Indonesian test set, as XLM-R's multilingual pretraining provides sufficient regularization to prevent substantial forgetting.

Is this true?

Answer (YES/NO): NO